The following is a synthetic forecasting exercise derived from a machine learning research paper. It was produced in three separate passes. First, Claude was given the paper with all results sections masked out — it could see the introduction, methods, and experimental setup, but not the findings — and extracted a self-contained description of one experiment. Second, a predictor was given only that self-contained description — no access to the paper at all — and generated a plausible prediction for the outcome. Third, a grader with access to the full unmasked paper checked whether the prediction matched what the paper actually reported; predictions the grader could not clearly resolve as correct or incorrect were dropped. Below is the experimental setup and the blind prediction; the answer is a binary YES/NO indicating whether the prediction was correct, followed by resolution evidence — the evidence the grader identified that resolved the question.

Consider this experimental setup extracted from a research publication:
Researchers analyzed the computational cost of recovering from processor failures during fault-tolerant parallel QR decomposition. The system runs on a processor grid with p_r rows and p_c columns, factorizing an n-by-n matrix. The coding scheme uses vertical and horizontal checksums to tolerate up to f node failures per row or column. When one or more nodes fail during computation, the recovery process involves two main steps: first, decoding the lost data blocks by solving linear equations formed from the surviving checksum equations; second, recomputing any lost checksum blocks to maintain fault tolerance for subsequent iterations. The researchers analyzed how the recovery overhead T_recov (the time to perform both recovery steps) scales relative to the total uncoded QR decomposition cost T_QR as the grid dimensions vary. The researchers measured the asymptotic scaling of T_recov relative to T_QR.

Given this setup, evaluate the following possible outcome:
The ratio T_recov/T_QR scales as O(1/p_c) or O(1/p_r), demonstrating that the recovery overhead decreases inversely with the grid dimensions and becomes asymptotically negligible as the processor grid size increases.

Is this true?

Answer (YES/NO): NO